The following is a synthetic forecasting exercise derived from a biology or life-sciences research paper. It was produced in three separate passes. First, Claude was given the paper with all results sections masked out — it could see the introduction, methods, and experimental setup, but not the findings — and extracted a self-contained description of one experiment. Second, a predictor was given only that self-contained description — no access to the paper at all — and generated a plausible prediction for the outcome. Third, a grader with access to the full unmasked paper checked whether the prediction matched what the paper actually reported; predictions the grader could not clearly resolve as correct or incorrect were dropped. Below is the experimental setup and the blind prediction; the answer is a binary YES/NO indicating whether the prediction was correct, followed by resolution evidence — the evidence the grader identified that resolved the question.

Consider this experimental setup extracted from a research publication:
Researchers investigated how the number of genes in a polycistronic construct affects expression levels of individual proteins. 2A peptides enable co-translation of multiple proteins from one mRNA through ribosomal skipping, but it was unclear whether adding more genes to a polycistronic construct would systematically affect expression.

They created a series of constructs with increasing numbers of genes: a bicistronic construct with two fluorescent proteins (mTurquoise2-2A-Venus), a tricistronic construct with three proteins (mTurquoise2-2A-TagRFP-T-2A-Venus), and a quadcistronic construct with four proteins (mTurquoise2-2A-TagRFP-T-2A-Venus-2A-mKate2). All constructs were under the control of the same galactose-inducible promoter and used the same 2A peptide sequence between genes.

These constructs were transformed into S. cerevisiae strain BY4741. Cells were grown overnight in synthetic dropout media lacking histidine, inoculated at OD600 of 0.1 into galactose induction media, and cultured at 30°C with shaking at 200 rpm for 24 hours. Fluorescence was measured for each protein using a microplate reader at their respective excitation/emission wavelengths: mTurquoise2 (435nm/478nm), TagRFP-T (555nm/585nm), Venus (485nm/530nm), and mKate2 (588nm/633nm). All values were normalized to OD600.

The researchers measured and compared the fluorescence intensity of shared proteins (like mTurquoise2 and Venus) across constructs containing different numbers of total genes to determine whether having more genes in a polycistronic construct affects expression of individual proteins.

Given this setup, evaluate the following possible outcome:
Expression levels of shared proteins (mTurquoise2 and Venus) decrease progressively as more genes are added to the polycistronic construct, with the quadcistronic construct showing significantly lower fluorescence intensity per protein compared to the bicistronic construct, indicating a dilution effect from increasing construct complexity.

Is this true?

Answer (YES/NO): YES